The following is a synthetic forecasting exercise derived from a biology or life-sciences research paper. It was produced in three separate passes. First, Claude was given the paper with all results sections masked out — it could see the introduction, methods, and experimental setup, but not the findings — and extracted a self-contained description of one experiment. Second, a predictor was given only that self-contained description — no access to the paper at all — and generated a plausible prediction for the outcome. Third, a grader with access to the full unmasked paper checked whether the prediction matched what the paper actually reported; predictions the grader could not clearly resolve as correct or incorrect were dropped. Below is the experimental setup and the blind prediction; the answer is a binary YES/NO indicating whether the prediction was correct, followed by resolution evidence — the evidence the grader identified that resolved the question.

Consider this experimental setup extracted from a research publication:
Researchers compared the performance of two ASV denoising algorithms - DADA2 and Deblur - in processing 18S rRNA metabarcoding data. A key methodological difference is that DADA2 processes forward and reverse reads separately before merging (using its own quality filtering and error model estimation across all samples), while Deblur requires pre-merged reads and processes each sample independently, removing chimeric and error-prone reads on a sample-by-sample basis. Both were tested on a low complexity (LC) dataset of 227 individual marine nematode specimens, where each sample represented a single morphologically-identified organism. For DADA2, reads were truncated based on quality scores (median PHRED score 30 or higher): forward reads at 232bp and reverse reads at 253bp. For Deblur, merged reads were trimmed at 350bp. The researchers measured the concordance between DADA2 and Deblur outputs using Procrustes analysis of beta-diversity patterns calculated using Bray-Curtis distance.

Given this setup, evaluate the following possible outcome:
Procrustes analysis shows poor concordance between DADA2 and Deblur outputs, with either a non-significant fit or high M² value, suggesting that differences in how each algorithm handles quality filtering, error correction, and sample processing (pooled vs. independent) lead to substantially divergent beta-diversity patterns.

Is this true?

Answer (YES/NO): NO